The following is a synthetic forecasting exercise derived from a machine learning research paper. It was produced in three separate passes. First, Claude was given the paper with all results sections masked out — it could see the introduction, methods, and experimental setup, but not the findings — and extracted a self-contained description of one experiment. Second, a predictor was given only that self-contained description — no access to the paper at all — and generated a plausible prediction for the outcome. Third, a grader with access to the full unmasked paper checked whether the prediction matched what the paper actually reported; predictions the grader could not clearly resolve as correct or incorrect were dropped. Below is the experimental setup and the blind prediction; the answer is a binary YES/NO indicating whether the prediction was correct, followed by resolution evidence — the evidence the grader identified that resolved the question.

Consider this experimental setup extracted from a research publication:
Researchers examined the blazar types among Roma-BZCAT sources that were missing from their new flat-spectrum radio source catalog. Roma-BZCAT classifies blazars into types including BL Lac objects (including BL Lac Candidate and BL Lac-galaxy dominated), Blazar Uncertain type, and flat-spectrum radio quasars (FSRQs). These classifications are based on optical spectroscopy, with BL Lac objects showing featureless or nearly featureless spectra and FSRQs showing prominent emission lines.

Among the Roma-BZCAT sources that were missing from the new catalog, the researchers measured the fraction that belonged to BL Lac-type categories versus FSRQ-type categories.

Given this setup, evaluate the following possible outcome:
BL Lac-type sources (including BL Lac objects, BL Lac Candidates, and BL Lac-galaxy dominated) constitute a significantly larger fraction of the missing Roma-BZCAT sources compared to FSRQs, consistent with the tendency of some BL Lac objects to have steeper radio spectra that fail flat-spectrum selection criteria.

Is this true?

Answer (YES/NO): YES